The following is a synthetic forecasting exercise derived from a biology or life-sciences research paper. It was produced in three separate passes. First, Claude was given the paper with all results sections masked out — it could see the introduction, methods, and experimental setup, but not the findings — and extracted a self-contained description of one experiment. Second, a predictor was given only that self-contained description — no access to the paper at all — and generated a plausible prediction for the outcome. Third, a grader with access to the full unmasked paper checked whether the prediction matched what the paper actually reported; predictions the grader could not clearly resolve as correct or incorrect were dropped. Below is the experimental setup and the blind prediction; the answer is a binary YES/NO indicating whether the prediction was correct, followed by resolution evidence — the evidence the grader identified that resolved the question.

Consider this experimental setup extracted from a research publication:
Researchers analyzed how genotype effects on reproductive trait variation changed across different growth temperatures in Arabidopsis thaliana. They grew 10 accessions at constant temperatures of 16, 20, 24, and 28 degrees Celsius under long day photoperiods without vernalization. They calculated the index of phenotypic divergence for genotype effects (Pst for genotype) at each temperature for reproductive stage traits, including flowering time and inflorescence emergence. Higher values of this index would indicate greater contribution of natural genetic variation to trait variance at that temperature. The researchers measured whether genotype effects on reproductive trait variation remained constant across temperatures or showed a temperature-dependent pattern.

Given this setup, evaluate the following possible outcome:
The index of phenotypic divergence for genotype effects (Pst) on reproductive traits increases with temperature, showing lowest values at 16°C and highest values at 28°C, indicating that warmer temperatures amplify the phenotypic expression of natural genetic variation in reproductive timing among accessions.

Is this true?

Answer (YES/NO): YES